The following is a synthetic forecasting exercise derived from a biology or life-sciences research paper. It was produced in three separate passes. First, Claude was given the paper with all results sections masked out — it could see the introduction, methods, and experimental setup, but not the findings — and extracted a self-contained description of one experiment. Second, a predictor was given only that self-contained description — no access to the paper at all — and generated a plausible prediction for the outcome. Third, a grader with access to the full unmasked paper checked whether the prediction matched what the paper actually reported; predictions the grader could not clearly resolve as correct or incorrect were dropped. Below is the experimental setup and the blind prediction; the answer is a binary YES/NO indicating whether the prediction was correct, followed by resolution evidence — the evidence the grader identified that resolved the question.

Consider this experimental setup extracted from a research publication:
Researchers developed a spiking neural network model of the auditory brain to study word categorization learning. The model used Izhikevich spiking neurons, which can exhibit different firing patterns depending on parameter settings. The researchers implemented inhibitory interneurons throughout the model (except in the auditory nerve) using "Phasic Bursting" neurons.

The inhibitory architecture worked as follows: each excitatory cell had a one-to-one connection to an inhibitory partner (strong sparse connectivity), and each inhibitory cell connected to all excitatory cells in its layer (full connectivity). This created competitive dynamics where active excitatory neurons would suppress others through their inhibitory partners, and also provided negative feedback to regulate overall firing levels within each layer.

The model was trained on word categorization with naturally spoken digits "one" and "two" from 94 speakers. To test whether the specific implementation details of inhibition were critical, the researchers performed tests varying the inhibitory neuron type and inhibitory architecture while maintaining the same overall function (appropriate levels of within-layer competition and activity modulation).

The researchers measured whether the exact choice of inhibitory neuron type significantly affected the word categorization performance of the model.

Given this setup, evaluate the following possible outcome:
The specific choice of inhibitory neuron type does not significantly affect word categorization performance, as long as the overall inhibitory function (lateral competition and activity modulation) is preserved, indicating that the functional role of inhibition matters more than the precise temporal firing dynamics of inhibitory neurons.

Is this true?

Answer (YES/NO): YES